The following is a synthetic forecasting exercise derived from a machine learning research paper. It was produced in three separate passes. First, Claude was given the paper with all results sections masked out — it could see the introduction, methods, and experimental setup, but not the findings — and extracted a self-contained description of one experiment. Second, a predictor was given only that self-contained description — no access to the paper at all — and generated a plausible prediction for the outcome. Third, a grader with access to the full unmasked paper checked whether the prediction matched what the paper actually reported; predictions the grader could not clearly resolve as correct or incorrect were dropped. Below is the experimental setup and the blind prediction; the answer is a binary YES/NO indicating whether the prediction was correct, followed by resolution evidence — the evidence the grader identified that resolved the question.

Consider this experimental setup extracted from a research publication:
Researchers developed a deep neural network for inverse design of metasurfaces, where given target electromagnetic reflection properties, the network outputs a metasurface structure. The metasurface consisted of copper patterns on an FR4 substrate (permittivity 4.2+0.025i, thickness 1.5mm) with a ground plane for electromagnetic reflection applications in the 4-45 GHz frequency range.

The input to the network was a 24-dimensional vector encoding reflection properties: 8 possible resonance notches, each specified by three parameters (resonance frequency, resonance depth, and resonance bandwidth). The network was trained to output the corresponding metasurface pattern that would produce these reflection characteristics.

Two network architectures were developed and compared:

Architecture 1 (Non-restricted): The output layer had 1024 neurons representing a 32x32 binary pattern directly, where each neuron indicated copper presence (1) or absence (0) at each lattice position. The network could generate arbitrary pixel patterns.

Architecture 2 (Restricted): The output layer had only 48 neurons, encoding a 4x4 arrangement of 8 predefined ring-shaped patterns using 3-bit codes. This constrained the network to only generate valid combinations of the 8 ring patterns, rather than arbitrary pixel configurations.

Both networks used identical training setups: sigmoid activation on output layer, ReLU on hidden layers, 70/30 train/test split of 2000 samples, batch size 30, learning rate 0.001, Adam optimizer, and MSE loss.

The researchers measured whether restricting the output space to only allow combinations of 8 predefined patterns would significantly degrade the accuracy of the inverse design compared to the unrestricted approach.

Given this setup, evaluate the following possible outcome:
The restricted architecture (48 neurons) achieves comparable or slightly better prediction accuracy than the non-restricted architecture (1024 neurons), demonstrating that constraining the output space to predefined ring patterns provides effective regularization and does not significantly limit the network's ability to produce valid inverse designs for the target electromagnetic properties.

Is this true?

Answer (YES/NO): YES